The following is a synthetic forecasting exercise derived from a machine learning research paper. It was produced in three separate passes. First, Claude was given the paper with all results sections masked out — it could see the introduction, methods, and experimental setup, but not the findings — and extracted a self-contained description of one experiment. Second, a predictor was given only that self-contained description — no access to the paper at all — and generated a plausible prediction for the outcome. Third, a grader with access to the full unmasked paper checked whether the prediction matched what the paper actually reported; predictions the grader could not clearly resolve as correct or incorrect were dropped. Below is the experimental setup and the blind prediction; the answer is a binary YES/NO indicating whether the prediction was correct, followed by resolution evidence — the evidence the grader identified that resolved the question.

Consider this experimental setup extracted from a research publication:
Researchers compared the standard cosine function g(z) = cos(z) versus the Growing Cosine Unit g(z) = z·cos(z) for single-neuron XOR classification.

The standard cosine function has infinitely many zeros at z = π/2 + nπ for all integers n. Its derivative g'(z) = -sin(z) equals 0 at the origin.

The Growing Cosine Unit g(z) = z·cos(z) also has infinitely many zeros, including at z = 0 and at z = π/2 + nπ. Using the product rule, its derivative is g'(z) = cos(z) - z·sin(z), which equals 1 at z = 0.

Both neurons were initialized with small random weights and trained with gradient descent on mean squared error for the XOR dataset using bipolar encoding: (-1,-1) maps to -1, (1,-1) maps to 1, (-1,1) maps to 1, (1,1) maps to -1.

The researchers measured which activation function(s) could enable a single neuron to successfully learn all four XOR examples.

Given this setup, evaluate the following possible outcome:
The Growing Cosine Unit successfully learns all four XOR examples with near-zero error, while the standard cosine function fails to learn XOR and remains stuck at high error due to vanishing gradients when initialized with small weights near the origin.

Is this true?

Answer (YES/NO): YES